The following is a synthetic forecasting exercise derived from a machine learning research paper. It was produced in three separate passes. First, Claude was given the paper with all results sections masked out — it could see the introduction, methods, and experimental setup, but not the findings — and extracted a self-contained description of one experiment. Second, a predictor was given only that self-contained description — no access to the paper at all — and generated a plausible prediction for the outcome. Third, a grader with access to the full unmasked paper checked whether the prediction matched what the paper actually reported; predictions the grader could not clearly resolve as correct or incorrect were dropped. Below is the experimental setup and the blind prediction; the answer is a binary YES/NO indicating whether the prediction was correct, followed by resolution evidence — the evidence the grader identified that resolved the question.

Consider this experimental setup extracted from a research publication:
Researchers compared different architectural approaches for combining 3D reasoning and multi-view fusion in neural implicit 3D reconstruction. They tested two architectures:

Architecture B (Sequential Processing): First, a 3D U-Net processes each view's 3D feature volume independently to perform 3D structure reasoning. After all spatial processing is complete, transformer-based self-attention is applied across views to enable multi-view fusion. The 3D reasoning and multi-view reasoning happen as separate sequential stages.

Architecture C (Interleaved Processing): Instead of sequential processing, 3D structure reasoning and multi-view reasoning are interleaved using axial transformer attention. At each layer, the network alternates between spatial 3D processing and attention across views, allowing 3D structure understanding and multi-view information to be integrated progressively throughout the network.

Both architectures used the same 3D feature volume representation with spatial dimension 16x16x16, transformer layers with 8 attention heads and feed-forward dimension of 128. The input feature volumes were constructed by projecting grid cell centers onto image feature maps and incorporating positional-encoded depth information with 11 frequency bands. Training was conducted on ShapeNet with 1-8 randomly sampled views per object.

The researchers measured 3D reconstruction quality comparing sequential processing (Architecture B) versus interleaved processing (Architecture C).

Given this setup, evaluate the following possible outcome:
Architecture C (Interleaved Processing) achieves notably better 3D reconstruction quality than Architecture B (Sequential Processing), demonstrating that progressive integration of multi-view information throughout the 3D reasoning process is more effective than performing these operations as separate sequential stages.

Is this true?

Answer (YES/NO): YES